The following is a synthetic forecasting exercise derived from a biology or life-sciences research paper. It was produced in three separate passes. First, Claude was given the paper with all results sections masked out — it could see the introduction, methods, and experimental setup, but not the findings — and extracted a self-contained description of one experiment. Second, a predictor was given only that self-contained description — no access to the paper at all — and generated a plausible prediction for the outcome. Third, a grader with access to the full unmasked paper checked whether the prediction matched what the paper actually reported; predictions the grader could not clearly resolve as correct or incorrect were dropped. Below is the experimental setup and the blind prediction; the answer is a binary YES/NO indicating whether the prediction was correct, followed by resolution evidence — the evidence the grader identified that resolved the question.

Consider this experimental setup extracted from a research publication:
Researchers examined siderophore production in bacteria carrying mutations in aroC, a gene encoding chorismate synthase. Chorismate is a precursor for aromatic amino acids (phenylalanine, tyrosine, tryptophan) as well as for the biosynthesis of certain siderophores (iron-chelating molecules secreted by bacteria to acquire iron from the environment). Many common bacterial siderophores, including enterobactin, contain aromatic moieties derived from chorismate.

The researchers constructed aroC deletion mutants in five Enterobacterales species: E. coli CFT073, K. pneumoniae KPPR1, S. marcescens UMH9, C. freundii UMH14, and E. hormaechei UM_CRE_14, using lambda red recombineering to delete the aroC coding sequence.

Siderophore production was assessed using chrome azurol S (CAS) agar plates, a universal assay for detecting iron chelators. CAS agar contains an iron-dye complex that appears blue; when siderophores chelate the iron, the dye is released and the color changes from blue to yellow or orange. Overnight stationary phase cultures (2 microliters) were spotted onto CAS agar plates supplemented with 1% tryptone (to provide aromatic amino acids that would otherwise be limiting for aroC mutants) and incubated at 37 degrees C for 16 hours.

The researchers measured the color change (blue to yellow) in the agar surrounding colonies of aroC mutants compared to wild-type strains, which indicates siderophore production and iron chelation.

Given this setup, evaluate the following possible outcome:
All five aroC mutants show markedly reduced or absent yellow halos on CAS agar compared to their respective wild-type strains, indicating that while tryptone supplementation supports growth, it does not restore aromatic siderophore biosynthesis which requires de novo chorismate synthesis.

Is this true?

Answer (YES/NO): NO